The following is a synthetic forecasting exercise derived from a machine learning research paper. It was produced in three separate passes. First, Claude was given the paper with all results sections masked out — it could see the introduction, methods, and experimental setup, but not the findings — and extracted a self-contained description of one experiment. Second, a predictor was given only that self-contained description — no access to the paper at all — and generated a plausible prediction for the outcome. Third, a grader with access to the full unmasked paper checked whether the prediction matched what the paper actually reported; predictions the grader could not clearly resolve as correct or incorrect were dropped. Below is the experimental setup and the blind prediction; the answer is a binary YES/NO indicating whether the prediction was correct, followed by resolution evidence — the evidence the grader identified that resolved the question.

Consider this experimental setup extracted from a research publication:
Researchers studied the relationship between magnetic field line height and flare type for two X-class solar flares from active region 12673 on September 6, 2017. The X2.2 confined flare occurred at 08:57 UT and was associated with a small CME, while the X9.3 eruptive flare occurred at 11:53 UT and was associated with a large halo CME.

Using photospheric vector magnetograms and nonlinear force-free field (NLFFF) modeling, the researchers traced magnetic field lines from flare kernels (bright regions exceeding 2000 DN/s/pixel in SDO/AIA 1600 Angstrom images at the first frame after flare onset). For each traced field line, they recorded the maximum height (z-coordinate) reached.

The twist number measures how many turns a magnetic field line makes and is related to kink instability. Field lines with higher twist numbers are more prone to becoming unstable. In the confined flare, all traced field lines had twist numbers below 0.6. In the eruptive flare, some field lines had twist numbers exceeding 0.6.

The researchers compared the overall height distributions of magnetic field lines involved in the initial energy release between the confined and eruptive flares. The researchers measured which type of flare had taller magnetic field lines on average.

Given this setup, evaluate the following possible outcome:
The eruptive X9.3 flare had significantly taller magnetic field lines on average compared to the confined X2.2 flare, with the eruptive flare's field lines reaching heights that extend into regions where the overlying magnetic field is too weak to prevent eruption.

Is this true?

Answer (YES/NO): NO